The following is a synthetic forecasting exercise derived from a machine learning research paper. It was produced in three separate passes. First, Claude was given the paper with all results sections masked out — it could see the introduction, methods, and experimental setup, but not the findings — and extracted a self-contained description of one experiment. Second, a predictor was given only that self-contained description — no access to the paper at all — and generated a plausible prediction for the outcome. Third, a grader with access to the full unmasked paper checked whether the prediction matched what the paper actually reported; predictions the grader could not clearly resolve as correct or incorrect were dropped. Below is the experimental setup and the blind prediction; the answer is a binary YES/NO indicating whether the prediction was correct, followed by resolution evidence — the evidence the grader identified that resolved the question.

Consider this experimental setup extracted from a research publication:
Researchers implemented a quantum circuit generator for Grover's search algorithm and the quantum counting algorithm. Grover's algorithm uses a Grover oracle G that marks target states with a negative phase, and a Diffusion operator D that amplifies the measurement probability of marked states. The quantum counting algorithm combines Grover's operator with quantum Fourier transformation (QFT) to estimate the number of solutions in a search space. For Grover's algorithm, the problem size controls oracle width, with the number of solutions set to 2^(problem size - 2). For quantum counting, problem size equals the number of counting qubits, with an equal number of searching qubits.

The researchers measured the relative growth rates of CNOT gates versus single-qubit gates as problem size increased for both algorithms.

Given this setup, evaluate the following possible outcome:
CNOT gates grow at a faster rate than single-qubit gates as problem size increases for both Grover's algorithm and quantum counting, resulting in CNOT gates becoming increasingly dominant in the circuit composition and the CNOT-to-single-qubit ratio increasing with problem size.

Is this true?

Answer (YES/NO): NO